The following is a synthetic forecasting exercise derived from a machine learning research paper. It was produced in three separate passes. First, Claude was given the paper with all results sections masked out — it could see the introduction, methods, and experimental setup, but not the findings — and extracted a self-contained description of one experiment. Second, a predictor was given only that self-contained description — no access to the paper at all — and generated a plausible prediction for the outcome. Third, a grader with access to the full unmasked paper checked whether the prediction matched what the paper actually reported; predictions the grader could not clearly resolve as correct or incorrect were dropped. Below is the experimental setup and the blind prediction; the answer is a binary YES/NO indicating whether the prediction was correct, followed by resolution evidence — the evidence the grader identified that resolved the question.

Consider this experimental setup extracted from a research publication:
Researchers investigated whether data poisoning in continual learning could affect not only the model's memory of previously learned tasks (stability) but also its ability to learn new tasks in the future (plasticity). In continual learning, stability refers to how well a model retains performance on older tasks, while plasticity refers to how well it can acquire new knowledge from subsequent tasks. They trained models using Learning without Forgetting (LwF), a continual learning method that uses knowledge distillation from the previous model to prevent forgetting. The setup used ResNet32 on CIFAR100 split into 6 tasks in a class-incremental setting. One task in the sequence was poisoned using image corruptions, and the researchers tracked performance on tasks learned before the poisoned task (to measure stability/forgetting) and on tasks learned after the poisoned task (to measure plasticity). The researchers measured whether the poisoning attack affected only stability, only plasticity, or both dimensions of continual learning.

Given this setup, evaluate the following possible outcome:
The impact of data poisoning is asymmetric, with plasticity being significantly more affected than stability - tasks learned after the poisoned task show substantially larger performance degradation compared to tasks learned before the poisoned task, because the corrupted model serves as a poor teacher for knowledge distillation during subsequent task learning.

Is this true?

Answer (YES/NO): NO